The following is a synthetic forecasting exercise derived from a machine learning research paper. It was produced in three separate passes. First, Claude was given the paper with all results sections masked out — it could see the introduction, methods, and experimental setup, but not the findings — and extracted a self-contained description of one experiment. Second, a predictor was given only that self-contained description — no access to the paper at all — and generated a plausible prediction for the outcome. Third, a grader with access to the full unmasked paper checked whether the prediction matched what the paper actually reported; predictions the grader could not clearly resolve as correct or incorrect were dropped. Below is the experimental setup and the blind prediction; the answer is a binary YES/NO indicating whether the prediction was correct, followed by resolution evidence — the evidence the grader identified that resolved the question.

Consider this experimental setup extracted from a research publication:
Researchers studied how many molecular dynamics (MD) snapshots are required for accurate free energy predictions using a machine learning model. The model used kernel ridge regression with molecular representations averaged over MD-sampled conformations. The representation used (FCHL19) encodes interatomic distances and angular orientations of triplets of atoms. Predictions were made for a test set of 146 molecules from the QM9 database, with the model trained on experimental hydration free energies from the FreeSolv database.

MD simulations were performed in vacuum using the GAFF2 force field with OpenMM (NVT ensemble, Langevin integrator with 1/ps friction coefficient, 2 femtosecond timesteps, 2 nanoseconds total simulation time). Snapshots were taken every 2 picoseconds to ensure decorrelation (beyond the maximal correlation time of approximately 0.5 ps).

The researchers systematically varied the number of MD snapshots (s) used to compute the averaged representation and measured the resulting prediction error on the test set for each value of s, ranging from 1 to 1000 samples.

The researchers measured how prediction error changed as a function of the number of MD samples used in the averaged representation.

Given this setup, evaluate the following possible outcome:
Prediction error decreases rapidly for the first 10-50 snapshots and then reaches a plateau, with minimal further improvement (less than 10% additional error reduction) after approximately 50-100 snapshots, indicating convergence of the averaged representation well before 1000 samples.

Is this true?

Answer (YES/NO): NO